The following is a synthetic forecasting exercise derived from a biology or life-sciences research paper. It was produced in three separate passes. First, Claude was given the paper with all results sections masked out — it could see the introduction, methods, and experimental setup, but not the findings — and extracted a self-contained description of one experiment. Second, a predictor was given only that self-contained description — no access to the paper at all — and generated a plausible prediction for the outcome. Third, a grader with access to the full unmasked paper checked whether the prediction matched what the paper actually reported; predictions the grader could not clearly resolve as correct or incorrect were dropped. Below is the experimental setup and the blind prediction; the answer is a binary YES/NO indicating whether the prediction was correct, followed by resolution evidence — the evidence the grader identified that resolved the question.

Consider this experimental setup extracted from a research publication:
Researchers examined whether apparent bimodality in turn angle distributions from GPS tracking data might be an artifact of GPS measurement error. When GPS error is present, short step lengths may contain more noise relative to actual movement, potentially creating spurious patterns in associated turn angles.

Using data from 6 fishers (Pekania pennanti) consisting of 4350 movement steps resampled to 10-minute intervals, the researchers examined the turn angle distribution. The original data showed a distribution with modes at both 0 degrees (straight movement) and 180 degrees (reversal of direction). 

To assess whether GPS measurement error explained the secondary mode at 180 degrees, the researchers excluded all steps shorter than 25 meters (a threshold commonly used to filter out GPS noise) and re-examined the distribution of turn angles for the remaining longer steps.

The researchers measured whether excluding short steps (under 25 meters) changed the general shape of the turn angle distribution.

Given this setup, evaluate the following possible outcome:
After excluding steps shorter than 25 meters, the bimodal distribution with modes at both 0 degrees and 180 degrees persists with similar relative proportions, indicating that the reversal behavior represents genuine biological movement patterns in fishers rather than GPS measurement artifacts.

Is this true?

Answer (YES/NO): YES